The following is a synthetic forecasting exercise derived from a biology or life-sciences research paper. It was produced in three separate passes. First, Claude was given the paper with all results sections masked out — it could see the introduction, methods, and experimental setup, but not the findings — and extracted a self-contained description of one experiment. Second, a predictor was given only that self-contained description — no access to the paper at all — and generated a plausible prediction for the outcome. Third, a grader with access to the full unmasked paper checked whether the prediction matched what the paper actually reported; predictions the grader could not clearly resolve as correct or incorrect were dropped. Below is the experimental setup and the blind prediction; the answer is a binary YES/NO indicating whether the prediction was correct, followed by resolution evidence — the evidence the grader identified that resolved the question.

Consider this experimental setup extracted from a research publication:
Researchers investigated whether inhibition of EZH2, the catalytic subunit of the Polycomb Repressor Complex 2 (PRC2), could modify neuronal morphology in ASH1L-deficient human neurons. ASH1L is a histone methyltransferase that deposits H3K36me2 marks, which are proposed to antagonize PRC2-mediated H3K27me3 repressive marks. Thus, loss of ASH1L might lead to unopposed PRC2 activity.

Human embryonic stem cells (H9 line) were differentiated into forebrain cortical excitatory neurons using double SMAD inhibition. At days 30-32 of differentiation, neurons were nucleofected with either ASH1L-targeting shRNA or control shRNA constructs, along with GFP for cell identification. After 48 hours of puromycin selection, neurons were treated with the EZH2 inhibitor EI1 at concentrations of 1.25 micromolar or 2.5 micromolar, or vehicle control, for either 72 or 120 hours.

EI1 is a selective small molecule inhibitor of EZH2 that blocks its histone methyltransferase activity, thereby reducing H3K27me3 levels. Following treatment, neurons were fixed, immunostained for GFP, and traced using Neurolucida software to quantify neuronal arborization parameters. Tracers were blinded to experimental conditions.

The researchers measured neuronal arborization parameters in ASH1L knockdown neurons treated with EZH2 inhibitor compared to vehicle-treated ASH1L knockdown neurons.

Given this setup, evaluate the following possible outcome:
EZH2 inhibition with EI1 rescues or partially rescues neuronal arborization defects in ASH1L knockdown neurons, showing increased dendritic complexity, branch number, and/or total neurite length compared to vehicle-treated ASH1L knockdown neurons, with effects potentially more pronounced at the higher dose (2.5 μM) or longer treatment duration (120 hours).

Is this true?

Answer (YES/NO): YES